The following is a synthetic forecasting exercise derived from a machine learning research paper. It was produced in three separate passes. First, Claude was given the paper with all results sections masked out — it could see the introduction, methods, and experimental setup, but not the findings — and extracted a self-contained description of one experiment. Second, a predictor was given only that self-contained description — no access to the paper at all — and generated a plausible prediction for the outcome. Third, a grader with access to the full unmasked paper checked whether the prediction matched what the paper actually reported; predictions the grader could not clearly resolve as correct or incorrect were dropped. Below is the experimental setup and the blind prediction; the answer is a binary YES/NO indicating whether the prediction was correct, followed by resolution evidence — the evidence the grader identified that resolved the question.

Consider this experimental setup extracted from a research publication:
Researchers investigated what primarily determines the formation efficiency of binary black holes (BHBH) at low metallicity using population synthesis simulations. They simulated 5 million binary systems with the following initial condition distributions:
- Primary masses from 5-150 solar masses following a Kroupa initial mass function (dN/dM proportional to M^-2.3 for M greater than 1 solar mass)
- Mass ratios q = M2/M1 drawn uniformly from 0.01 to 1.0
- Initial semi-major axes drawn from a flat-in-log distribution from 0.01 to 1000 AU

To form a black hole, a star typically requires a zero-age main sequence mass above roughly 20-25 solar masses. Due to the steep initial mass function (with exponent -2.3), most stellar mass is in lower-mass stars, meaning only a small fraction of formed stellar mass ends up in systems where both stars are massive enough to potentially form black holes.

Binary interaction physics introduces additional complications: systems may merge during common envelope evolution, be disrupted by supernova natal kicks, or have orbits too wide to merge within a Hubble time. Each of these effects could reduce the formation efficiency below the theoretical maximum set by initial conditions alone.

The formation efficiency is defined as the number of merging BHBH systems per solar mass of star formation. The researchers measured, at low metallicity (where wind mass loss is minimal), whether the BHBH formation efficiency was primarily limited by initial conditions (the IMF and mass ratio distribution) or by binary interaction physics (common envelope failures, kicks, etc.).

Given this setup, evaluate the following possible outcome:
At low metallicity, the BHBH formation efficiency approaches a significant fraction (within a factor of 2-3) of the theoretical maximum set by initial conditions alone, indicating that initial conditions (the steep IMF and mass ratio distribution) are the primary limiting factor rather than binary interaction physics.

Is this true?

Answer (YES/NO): NO